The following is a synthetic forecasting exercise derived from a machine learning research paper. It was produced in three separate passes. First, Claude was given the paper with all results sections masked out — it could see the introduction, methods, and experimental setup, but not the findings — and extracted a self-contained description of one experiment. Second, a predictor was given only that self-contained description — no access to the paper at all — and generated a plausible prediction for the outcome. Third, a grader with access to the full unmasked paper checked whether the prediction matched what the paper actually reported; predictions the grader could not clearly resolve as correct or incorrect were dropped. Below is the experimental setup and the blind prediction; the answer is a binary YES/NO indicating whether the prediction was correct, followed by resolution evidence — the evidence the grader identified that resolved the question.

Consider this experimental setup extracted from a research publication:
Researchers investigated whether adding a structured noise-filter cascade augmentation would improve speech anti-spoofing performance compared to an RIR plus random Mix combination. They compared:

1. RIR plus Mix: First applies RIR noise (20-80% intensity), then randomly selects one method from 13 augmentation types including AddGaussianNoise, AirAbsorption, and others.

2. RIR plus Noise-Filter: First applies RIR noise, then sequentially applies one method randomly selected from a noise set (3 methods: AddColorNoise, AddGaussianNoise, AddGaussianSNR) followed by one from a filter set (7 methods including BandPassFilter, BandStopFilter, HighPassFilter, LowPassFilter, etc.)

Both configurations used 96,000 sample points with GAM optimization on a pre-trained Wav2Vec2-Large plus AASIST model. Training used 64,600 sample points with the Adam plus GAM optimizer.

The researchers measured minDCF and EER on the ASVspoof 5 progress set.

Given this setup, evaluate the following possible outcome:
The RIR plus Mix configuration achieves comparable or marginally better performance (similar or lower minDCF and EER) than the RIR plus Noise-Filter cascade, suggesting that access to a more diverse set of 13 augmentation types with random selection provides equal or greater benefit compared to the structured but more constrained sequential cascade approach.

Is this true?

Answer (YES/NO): NO